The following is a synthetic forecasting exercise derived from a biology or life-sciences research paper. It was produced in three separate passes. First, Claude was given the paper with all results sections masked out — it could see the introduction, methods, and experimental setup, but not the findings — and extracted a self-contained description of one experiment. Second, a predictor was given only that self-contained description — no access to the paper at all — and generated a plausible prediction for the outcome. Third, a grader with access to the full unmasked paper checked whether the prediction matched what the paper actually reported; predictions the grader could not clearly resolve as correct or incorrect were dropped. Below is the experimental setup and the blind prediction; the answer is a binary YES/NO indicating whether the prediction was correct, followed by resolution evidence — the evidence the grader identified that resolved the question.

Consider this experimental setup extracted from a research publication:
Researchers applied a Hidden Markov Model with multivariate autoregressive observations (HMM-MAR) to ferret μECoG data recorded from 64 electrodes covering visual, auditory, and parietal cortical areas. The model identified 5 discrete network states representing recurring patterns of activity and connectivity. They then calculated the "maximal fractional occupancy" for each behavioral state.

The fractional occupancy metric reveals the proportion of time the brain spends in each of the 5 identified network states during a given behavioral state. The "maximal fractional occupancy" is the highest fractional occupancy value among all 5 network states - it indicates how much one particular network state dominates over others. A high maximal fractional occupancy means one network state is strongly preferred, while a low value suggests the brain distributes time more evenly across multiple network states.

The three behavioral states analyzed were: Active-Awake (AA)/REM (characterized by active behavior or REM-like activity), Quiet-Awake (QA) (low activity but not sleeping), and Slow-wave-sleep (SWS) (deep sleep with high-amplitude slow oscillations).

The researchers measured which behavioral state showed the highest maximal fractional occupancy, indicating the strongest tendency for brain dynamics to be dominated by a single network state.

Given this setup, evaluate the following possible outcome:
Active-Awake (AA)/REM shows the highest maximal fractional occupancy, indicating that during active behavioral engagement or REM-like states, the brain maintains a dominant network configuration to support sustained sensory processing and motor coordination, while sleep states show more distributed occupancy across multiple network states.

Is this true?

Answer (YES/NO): NO